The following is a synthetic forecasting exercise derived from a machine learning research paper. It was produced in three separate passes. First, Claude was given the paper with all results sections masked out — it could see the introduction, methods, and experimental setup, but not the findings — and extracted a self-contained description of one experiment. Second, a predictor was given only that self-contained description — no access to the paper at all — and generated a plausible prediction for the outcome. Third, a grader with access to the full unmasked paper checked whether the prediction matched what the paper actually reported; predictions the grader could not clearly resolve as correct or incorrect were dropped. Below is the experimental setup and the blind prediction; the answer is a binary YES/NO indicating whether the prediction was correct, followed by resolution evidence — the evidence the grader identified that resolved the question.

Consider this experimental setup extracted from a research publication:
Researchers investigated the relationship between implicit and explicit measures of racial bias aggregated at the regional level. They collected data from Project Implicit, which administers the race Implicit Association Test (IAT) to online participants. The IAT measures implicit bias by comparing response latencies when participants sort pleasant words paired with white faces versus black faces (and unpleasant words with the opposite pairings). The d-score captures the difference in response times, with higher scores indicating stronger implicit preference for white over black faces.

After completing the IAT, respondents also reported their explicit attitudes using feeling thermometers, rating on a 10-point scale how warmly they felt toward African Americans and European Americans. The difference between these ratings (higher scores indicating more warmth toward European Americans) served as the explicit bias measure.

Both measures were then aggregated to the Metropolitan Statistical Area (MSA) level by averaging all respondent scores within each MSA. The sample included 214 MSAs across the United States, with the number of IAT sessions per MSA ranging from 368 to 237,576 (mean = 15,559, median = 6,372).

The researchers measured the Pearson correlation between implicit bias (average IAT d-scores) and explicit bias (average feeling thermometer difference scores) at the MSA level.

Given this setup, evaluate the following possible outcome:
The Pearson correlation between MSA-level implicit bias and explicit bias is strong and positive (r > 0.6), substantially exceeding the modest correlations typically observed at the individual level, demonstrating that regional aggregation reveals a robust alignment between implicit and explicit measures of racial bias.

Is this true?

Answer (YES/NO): YES